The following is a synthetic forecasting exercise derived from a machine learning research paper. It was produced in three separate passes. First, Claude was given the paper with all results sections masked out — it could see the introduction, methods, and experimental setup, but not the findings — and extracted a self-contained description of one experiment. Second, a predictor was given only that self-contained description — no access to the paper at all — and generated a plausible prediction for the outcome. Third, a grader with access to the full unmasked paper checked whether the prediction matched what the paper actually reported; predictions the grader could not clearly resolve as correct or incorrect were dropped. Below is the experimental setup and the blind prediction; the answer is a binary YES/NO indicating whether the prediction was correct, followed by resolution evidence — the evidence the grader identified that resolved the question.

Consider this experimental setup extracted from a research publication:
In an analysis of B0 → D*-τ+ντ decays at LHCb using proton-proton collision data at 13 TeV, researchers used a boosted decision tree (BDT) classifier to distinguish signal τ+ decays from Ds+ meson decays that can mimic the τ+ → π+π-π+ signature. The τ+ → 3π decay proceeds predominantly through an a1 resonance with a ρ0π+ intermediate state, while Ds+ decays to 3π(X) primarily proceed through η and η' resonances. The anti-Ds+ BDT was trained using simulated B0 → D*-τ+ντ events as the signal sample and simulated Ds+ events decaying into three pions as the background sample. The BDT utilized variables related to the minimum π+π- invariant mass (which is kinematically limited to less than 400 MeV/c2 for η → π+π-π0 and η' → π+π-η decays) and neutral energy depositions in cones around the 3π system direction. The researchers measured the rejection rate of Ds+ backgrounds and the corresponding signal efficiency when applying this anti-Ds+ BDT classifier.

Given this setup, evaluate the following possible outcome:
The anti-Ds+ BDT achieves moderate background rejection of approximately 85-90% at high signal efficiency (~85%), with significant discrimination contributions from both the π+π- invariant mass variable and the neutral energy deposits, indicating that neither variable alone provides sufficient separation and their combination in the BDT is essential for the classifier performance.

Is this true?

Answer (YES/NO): NO